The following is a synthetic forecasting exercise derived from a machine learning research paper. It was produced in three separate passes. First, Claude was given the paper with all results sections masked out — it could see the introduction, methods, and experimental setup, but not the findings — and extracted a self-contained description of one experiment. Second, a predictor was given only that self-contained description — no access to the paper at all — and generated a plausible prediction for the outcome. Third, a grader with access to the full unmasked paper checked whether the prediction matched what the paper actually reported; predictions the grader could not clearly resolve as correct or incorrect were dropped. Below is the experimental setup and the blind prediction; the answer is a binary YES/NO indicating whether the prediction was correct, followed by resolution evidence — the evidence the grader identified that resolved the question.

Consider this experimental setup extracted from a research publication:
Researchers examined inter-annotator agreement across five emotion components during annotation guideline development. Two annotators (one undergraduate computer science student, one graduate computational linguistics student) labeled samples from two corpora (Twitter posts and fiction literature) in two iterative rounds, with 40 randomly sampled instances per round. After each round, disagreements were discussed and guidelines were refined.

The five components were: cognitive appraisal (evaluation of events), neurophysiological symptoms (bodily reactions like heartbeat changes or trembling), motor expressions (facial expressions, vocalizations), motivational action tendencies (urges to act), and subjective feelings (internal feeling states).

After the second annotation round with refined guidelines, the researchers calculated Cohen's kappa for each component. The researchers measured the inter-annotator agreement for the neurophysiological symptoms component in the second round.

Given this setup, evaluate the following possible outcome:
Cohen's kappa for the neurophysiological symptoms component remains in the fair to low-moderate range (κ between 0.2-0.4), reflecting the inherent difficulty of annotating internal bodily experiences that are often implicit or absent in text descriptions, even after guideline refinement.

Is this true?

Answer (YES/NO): NO